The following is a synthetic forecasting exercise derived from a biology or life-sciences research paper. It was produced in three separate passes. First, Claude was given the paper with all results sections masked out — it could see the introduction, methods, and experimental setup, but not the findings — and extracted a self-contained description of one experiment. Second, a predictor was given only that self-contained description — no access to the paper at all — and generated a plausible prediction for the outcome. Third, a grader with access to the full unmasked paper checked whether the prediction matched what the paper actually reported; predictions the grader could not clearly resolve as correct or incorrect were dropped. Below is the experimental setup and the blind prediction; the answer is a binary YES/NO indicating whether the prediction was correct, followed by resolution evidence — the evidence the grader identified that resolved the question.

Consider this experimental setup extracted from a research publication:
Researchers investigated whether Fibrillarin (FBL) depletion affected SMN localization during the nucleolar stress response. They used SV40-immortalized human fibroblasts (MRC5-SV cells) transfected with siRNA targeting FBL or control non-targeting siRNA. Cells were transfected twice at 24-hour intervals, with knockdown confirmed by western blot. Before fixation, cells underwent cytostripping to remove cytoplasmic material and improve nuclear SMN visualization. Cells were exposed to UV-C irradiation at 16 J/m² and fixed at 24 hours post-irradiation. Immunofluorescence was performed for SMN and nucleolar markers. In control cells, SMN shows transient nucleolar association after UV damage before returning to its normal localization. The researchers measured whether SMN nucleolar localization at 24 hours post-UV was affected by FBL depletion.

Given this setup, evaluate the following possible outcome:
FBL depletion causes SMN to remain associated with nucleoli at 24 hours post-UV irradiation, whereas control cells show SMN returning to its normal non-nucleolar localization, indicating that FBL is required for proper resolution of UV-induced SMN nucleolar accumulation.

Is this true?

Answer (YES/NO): NO